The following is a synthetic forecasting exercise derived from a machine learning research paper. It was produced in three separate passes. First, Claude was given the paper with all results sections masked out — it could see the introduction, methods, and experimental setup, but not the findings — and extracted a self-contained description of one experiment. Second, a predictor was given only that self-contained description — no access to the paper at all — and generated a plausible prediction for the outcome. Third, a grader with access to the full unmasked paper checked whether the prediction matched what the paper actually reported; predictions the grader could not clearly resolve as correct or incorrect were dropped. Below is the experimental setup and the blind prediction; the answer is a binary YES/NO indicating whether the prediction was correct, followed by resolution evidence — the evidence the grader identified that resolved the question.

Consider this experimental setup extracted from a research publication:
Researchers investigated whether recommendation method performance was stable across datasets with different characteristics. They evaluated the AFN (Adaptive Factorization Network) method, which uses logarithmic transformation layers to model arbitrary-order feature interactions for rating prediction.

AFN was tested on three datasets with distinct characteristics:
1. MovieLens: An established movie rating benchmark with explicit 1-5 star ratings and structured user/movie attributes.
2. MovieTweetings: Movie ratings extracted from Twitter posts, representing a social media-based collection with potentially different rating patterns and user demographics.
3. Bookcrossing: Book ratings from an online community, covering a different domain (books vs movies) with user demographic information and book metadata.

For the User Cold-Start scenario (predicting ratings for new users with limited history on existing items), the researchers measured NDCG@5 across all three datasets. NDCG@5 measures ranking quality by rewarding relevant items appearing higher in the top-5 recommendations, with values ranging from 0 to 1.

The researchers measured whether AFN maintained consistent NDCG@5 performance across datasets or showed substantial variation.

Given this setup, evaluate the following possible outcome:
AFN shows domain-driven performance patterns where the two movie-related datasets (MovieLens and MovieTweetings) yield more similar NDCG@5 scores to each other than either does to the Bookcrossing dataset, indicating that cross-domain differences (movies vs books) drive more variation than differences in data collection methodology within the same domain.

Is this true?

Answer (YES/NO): NO